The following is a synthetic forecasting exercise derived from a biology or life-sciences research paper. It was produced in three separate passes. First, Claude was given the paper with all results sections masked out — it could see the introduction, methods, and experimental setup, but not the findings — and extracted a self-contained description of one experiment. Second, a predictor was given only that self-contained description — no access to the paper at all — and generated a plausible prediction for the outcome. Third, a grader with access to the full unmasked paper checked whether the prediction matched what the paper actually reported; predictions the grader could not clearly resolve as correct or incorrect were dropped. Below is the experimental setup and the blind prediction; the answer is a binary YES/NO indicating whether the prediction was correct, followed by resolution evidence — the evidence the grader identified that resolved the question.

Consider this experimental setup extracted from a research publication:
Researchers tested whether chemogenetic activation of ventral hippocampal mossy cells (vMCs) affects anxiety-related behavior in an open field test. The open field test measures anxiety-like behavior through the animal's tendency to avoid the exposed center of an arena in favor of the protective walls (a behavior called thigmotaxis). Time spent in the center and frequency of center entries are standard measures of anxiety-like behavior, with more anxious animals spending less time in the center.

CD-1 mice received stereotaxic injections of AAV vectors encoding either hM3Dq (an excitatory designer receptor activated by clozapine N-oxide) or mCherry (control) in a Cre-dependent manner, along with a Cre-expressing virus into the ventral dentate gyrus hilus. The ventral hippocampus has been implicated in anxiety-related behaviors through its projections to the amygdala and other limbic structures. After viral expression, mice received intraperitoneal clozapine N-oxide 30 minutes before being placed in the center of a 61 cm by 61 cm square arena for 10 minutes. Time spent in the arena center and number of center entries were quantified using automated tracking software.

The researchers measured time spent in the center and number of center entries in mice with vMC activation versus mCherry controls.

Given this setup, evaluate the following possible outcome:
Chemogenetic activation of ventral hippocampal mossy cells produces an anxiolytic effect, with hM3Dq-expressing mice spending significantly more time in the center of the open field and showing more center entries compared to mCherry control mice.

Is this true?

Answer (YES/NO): NO